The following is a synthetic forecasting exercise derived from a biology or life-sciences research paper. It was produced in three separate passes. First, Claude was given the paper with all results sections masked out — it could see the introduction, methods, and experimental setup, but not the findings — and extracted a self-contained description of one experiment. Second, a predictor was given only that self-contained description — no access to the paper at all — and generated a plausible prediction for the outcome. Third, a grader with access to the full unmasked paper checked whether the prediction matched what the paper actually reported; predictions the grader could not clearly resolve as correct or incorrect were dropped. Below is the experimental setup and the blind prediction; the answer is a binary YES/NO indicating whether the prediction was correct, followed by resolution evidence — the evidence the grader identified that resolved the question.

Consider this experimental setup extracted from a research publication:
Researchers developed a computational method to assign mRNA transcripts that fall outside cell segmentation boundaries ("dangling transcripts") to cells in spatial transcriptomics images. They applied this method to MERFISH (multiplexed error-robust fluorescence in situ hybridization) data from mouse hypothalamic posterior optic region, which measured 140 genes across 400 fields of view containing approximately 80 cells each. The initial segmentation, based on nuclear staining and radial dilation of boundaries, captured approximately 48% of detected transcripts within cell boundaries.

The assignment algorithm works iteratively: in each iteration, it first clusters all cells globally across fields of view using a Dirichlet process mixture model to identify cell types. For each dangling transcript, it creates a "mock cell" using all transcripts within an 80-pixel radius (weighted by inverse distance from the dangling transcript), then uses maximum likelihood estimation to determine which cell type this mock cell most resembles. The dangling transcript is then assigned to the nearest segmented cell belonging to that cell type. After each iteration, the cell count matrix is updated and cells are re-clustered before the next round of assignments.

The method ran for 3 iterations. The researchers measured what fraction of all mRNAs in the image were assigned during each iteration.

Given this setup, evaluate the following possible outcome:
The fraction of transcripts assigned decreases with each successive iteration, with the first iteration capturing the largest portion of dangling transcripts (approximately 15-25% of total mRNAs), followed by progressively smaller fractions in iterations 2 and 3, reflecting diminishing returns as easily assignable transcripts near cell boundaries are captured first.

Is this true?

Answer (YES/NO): YES